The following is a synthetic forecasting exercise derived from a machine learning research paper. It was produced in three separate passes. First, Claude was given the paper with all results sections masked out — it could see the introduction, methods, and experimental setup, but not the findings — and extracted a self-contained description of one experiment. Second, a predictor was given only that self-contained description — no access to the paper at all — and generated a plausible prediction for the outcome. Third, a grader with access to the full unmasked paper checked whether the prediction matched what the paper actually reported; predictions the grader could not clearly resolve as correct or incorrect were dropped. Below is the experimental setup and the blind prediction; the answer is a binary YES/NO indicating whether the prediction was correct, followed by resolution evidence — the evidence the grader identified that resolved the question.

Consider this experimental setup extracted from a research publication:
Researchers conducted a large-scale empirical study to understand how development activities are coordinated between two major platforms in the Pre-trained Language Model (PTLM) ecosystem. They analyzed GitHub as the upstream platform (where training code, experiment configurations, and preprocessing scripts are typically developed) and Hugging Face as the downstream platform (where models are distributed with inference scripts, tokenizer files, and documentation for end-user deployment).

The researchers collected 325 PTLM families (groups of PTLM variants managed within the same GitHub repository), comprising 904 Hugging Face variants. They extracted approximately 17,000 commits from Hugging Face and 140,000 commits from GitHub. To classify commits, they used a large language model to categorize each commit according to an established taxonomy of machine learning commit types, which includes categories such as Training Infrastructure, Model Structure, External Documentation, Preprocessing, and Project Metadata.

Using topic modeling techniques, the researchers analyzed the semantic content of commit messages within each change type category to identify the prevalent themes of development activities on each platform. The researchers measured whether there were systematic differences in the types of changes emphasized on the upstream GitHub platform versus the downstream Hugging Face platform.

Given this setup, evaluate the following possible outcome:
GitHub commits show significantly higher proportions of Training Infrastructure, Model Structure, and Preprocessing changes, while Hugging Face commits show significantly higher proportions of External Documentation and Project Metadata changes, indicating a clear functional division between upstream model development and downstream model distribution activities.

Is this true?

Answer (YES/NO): NO